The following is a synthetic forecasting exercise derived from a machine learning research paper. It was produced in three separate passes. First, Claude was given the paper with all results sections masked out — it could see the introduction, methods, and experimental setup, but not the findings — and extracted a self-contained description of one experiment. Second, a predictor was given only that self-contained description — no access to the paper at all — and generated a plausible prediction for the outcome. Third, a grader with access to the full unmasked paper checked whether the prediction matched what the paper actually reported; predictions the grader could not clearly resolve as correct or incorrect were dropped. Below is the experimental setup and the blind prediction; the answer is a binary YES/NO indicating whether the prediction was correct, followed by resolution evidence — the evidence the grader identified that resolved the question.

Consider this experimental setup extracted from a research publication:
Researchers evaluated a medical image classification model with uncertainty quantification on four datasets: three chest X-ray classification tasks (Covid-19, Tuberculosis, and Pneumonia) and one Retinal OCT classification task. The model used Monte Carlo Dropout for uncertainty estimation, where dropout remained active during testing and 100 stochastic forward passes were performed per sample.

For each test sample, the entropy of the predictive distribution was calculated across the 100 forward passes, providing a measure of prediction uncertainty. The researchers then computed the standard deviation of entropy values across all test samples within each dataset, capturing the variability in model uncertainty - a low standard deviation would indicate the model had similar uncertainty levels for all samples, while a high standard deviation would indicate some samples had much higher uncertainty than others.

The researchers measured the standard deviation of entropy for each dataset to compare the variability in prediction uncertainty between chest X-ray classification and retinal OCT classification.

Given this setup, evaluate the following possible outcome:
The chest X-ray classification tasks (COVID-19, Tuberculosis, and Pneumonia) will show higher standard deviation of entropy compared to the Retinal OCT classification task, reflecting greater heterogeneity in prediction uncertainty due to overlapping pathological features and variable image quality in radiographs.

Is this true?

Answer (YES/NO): NO